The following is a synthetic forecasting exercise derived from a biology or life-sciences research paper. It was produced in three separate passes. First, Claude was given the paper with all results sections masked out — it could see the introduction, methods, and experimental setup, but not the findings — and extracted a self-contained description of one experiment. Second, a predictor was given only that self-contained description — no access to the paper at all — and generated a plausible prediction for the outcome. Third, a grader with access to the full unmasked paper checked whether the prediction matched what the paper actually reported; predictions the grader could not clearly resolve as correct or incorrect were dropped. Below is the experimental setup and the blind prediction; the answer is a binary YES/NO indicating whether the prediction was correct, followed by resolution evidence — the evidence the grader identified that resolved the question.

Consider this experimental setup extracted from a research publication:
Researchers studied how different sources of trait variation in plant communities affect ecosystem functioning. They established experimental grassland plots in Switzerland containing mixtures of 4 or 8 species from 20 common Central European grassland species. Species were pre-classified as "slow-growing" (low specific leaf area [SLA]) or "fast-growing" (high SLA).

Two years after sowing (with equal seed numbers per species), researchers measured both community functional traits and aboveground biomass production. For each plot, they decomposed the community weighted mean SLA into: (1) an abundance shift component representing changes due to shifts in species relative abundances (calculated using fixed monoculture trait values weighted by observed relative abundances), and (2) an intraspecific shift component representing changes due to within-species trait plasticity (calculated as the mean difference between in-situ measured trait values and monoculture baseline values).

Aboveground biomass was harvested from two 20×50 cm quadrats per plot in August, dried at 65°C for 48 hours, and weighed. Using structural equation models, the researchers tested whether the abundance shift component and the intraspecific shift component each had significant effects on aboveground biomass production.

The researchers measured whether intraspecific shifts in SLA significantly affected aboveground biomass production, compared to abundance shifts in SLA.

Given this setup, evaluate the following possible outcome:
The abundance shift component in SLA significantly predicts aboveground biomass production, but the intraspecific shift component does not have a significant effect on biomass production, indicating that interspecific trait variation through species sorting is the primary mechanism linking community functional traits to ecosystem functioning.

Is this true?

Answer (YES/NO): YES